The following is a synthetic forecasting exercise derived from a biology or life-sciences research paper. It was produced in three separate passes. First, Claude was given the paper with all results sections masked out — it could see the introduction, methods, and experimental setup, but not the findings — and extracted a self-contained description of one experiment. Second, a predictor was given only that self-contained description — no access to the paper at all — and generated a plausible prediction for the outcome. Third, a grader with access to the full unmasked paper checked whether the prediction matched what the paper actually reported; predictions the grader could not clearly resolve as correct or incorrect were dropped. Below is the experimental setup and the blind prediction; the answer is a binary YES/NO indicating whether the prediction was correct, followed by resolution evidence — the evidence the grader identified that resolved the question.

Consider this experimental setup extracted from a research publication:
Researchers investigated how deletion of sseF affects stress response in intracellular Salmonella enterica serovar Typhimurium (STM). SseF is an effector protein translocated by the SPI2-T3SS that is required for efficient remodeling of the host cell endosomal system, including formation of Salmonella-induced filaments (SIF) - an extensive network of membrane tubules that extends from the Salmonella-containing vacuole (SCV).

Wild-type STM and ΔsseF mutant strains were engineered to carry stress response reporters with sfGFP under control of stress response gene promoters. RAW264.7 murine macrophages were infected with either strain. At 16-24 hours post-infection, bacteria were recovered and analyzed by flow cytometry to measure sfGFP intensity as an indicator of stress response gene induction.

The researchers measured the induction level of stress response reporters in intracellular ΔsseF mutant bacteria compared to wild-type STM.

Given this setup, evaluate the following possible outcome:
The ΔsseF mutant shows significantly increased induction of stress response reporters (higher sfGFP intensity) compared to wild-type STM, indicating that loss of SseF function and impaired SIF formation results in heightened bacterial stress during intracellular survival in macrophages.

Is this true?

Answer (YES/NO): NO